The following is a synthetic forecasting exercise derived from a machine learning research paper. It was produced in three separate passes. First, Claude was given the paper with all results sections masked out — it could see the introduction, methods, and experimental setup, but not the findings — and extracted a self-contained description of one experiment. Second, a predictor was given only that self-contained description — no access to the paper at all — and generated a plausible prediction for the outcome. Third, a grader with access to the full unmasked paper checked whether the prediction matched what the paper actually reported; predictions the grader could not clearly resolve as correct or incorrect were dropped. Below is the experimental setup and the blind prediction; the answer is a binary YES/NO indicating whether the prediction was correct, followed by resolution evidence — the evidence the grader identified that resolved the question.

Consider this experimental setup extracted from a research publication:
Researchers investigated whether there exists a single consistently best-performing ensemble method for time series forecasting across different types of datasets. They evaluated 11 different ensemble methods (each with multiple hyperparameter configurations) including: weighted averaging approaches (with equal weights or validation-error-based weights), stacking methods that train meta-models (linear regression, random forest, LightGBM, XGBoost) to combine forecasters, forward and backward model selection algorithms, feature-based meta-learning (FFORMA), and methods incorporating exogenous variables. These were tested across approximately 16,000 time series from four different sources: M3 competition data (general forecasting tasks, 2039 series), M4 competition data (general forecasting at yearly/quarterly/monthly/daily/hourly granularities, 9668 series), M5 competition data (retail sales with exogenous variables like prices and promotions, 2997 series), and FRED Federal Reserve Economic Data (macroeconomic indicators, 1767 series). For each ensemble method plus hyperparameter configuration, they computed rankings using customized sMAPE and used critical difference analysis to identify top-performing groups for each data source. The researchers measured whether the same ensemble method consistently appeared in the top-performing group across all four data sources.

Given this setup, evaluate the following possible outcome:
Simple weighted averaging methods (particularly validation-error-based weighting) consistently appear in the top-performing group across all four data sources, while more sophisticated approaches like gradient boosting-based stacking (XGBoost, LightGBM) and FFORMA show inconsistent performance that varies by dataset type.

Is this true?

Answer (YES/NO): NO